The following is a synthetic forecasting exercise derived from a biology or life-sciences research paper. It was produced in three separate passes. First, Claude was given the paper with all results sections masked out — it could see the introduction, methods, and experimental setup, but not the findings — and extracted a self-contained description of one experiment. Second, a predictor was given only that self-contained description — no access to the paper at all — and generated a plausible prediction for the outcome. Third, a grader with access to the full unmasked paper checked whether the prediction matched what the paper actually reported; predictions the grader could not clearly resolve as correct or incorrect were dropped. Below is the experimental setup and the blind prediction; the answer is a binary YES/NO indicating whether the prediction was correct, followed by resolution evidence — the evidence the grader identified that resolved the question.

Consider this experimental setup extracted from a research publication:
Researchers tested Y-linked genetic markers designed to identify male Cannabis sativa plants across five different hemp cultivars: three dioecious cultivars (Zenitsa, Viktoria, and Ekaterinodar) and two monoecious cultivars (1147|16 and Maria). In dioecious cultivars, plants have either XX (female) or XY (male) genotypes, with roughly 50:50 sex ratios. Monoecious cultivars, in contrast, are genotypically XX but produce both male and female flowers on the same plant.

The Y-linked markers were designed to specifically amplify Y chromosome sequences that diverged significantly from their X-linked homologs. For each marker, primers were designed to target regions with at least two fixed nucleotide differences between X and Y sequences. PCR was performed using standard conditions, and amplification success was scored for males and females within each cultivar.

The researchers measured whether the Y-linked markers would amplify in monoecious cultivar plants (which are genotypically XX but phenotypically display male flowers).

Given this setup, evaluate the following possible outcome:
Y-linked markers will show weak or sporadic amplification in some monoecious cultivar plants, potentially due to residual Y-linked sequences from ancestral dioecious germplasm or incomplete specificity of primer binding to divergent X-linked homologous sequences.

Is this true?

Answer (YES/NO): NO